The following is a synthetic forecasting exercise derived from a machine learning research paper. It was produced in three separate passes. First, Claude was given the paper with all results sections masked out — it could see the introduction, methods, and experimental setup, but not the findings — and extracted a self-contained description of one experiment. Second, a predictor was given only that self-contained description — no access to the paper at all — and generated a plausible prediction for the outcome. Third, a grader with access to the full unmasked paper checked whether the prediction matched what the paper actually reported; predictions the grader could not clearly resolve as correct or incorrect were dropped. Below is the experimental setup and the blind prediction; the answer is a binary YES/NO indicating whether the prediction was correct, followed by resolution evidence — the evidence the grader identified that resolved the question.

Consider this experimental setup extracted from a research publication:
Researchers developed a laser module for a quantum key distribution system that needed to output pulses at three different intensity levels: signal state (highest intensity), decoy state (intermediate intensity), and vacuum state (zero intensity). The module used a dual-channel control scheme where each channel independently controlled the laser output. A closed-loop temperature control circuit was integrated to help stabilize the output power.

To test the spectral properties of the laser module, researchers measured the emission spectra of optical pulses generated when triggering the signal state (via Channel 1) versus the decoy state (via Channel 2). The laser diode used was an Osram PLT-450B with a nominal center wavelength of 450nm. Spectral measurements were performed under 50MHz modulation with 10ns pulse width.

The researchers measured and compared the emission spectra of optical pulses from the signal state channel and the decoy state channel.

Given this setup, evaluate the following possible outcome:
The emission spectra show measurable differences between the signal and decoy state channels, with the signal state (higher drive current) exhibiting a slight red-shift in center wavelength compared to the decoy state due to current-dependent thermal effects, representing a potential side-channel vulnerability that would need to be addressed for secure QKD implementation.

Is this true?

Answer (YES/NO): NO